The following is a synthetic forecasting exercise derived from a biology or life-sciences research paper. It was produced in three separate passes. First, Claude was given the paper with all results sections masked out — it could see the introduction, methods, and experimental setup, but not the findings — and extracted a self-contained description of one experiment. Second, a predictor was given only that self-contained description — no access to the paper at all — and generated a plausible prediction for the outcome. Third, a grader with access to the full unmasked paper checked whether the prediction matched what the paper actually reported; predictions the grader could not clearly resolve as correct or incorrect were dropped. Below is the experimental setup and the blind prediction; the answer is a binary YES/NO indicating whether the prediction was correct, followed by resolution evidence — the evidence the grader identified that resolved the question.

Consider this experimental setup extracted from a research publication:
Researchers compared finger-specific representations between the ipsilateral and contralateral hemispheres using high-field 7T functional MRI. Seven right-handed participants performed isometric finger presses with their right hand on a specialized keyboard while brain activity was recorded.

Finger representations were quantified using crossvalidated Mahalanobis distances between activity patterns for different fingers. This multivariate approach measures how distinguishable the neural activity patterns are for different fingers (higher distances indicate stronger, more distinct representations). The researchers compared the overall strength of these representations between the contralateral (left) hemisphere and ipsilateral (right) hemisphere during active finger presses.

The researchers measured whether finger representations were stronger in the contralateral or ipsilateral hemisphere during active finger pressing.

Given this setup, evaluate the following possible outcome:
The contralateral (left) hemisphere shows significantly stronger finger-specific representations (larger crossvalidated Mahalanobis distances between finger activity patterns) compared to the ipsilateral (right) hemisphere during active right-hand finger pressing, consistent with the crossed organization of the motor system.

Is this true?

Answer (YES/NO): YES